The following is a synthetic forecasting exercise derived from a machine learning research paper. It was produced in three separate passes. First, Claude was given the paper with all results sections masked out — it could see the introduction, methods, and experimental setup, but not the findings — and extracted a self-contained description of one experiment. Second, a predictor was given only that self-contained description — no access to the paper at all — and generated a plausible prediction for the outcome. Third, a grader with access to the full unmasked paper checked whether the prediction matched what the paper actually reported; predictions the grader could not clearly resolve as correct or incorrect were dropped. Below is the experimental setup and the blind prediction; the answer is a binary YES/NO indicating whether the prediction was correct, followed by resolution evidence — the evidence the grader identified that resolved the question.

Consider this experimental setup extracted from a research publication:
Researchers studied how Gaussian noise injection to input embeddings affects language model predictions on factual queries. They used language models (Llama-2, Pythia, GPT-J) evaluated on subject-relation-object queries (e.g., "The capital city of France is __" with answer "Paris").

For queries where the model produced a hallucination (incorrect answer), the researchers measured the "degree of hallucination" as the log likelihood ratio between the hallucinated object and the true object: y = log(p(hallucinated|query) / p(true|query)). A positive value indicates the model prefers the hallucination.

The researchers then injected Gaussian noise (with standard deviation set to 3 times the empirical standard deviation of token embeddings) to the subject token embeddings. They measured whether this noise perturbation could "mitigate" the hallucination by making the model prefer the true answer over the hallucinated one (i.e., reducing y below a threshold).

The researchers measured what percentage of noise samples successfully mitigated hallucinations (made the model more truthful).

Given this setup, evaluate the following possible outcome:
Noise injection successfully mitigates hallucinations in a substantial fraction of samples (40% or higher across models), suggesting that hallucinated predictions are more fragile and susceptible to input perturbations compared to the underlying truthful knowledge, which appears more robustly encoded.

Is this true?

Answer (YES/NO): YES